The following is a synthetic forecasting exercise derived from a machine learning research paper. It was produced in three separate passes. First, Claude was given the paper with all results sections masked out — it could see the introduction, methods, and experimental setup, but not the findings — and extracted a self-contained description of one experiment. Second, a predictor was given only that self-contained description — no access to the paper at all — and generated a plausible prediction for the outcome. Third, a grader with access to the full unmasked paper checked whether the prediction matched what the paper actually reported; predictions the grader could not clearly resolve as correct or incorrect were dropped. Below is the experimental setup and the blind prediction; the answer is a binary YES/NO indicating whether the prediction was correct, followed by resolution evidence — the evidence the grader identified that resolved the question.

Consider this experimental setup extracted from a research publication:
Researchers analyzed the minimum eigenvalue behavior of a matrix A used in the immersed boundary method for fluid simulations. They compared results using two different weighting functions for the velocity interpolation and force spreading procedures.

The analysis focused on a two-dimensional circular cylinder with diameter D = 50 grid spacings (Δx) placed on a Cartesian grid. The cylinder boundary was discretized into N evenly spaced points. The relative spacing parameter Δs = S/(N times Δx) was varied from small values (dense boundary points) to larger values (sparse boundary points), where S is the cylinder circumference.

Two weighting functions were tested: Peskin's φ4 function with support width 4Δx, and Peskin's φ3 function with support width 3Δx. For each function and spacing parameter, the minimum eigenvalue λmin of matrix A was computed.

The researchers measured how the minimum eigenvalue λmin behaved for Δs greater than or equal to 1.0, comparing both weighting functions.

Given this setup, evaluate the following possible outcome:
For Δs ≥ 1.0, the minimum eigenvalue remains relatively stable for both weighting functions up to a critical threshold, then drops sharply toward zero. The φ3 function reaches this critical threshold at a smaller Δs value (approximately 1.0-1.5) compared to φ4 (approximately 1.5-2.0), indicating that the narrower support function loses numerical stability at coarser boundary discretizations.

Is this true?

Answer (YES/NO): NO